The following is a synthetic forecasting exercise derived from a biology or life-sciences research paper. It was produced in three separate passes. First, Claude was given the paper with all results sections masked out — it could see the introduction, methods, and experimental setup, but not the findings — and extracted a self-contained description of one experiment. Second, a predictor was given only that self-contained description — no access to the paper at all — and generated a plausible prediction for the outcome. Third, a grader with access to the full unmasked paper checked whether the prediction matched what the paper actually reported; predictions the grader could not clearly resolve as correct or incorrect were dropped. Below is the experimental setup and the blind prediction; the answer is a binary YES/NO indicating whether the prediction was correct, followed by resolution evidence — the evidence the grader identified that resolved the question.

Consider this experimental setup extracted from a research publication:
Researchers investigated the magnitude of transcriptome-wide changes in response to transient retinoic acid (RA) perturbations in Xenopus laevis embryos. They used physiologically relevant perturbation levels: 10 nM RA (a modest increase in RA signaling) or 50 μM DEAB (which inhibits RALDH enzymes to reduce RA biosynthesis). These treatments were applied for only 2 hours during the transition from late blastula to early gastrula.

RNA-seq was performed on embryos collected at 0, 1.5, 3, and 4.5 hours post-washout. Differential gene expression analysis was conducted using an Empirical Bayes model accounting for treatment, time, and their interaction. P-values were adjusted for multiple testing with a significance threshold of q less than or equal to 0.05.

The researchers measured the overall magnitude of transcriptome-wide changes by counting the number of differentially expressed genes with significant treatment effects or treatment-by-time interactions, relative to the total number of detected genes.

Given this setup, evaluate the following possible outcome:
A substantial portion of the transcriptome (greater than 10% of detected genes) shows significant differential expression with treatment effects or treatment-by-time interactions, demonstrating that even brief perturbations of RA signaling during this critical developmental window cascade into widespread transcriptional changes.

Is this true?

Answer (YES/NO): NO